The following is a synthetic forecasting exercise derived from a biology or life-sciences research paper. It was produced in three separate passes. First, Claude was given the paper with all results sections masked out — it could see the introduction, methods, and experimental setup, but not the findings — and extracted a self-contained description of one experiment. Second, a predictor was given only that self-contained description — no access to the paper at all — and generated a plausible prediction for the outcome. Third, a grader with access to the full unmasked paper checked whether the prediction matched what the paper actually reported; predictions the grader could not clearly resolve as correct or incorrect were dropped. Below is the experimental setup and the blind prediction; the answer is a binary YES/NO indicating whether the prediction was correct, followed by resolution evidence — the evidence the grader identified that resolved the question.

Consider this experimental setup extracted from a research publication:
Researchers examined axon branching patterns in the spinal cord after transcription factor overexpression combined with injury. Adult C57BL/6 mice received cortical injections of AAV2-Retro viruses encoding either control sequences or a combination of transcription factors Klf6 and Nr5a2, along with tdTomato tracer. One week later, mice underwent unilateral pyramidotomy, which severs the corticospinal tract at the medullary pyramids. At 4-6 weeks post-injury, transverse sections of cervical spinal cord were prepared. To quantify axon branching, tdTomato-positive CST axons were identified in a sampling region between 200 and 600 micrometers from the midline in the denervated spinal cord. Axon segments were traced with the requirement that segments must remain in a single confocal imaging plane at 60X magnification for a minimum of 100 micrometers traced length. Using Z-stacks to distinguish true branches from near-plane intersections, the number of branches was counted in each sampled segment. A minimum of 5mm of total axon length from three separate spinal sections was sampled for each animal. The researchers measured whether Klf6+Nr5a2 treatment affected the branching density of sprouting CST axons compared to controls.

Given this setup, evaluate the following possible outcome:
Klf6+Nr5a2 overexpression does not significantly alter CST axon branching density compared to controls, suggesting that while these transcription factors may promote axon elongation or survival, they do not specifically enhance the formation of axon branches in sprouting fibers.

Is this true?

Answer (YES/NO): NO